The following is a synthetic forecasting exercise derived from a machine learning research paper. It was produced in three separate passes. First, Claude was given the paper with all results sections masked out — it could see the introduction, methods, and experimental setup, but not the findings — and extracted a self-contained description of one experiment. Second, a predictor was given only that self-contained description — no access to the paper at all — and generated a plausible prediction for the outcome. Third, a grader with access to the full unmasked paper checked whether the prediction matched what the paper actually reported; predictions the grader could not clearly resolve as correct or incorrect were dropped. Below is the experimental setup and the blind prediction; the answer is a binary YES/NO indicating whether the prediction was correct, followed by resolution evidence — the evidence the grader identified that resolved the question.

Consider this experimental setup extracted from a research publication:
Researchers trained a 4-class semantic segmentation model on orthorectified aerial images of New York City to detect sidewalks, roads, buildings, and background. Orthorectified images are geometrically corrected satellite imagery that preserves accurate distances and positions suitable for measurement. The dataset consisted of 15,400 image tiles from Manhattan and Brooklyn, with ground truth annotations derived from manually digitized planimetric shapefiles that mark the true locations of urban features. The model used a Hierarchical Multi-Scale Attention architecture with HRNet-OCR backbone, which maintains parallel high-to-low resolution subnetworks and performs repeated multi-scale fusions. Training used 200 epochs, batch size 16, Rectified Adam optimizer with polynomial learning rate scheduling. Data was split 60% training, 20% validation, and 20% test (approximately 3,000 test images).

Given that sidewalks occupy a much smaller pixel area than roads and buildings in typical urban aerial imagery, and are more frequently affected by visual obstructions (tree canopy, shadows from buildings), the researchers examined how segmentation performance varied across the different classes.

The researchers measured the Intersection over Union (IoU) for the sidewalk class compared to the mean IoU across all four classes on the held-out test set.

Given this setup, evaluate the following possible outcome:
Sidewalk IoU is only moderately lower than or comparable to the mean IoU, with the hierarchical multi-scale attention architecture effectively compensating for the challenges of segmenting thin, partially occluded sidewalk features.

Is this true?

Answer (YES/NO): YES